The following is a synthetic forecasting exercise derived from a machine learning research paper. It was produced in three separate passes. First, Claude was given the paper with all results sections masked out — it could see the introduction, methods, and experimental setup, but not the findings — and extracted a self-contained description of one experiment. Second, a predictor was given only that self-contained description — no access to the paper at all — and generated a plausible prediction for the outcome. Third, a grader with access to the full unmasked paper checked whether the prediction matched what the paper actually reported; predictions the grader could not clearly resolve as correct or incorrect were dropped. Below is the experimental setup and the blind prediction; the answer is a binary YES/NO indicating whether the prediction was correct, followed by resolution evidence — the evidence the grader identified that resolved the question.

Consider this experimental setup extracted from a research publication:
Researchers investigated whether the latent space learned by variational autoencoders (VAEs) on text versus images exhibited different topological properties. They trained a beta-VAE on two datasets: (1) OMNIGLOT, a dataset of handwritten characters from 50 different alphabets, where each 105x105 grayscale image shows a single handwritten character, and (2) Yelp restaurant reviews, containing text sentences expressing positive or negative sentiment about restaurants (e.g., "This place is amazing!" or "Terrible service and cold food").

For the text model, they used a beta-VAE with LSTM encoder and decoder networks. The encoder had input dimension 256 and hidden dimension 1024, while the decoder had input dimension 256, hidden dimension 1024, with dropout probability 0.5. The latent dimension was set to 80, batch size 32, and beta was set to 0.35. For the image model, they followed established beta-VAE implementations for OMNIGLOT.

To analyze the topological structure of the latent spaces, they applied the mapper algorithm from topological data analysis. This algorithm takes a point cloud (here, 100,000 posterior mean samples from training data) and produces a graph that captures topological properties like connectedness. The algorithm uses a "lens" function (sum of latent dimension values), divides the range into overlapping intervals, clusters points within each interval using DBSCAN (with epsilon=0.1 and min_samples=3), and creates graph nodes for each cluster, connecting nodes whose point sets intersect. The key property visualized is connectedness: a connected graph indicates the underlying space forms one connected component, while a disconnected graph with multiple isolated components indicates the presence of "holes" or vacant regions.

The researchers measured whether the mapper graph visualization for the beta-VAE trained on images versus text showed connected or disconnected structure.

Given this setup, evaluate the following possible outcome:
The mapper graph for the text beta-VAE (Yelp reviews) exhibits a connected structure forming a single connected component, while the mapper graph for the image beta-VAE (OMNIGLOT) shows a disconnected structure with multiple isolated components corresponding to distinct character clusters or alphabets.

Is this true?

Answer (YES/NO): NO